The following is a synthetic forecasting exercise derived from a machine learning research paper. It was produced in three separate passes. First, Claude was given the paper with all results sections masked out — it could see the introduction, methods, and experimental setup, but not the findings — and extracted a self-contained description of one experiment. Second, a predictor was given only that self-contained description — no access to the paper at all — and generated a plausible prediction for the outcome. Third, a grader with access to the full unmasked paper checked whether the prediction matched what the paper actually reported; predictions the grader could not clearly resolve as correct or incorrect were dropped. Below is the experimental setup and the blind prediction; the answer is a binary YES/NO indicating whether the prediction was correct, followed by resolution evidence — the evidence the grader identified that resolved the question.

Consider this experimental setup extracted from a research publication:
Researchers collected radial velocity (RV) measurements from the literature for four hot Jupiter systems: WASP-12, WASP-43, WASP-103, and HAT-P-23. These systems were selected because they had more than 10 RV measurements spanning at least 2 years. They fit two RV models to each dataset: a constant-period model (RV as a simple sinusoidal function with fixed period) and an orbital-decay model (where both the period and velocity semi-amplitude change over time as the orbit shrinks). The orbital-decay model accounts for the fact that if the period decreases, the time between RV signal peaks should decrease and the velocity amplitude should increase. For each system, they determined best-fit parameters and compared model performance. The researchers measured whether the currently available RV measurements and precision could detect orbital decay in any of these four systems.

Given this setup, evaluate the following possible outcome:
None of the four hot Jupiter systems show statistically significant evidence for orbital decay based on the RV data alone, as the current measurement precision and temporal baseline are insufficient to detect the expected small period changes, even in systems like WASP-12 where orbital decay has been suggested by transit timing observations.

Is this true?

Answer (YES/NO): YES